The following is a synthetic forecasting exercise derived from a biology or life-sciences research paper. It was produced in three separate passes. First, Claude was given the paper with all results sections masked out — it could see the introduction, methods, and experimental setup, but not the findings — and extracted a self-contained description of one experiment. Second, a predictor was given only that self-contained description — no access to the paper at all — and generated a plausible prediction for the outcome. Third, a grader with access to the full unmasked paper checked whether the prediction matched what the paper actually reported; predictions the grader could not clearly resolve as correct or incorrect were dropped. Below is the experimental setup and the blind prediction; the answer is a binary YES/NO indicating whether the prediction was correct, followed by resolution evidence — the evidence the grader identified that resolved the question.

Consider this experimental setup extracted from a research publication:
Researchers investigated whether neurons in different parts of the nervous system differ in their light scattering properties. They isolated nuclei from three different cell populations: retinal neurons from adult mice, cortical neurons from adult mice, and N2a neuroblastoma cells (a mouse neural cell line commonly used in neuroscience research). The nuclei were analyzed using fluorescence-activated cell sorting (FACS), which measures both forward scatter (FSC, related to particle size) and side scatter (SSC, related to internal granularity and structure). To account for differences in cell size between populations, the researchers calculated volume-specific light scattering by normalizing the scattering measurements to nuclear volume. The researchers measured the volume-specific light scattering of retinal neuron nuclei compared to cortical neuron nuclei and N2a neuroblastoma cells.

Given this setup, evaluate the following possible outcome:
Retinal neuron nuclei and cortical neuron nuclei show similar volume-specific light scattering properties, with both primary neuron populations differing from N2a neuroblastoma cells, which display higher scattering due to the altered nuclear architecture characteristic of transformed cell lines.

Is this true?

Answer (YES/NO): NO